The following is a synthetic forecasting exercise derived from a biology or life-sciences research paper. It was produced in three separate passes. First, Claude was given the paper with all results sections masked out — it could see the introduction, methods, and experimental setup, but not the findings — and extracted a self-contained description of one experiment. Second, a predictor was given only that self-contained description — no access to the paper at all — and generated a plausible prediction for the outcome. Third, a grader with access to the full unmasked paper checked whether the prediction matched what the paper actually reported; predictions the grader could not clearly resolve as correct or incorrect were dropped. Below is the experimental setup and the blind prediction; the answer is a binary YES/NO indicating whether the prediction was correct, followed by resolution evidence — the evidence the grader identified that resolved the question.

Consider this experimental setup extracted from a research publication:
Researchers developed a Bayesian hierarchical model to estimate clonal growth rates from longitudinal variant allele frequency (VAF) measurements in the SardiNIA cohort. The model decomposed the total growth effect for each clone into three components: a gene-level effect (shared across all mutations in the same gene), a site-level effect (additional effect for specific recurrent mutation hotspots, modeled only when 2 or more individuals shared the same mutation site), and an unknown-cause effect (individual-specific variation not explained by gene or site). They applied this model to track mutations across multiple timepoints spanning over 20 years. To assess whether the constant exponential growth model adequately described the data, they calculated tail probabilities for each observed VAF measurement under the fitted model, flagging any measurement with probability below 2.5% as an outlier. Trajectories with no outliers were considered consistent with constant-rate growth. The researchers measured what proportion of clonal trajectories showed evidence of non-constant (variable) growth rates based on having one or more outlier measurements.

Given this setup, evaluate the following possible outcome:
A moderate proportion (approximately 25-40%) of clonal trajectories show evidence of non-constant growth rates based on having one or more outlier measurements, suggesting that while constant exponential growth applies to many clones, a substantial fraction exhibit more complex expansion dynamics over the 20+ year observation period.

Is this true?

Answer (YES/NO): NO